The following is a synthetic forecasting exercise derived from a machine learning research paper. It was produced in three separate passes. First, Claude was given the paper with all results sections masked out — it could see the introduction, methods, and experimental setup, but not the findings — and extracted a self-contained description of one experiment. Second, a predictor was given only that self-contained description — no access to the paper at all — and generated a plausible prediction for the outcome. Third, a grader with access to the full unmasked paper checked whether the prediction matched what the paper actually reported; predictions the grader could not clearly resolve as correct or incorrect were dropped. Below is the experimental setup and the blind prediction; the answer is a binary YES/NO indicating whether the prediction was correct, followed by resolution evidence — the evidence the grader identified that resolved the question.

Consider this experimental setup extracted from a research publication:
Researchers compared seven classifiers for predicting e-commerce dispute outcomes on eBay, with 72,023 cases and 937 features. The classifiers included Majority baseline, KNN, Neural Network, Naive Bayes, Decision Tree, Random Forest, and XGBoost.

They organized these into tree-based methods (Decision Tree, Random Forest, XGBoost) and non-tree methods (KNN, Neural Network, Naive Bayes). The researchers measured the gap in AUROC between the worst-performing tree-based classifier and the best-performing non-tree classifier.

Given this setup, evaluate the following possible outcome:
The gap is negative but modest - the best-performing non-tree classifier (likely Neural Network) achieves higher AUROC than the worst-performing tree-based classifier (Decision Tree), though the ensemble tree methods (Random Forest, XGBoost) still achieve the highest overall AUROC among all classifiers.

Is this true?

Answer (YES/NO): NO